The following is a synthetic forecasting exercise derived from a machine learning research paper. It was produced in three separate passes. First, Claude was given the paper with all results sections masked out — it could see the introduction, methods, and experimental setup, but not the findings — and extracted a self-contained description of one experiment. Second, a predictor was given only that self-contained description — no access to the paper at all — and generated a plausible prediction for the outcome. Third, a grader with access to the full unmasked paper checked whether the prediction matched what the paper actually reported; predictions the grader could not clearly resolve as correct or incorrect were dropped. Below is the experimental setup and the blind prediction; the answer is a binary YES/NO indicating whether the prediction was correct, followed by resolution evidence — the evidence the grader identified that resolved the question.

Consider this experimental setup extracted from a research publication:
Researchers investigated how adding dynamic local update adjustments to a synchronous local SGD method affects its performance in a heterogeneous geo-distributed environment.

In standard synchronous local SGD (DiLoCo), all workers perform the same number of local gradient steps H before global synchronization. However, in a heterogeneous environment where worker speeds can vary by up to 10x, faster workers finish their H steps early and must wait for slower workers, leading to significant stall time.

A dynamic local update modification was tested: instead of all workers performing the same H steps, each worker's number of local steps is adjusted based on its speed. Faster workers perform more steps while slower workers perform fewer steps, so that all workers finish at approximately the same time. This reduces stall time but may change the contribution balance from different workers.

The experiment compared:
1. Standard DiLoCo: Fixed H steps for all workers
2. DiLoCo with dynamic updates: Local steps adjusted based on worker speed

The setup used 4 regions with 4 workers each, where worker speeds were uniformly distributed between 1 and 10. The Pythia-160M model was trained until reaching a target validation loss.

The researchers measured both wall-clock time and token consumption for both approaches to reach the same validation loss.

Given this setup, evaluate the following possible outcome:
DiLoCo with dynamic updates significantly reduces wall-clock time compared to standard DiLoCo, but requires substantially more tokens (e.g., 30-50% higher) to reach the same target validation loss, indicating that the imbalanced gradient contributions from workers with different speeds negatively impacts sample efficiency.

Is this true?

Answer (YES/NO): NO